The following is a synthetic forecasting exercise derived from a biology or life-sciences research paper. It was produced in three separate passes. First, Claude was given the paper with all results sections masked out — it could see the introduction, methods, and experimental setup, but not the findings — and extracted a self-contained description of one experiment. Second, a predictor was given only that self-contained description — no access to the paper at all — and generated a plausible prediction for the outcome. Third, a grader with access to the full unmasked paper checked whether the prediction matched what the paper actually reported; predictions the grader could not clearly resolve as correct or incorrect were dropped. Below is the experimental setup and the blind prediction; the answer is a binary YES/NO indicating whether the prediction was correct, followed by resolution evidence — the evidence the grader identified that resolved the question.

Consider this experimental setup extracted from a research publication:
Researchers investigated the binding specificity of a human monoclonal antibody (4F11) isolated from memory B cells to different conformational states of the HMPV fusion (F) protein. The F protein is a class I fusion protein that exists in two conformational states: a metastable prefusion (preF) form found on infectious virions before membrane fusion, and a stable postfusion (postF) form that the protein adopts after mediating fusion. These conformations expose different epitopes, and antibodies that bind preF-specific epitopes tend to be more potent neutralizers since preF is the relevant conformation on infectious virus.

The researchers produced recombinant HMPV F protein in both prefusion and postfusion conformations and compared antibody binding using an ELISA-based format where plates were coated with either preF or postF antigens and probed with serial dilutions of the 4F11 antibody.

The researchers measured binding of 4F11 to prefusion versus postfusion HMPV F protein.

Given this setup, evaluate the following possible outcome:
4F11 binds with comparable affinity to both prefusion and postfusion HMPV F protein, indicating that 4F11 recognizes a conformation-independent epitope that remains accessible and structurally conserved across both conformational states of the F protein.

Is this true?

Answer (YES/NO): NO